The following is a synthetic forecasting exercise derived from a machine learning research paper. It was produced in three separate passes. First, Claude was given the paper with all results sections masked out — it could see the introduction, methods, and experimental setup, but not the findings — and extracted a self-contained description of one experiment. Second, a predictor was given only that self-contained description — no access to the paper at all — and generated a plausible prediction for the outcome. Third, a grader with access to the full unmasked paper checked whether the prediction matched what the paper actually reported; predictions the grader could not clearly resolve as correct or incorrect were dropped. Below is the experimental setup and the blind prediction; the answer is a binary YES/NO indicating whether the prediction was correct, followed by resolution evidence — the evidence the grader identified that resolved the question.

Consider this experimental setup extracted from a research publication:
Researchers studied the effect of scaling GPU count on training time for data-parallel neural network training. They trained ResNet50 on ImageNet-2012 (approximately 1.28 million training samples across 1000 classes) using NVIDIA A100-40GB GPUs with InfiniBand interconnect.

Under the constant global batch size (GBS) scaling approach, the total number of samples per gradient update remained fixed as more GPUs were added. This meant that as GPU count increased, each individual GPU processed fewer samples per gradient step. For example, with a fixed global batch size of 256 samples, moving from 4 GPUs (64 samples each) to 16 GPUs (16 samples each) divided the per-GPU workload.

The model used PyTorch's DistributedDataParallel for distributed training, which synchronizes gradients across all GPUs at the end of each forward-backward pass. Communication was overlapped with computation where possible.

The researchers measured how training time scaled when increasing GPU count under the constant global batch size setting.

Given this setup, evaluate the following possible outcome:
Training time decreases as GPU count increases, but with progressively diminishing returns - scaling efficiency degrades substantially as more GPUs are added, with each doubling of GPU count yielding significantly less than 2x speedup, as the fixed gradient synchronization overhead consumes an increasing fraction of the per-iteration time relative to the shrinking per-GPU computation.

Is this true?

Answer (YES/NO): NO